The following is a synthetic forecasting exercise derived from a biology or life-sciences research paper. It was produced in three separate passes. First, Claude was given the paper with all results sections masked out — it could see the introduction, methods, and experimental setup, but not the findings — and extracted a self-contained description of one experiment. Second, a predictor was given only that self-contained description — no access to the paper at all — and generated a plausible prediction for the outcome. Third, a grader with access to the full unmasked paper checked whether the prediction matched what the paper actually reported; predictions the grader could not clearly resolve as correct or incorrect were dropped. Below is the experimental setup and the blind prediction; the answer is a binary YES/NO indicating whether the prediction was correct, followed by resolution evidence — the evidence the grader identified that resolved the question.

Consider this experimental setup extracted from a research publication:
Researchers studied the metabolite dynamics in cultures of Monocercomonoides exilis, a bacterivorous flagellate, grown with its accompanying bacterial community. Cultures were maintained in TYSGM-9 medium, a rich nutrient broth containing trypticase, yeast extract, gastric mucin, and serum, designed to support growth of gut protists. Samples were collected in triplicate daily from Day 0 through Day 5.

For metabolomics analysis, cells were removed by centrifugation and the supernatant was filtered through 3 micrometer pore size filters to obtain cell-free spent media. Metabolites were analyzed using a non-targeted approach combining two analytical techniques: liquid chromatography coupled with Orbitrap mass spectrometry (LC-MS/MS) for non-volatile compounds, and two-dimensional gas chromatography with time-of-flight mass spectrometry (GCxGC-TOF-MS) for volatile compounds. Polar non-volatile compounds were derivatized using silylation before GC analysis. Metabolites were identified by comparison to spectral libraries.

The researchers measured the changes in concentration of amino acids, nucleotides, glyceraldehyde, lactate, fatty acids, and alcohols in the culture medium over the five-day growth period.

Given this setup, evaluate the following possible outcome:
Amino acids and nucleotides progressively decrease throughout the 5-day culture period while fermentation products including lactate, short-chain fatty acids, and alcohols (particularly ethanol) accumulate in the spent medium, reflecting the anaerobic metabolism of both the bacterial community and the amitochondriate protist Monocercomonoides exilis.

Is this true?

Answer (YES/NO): NO